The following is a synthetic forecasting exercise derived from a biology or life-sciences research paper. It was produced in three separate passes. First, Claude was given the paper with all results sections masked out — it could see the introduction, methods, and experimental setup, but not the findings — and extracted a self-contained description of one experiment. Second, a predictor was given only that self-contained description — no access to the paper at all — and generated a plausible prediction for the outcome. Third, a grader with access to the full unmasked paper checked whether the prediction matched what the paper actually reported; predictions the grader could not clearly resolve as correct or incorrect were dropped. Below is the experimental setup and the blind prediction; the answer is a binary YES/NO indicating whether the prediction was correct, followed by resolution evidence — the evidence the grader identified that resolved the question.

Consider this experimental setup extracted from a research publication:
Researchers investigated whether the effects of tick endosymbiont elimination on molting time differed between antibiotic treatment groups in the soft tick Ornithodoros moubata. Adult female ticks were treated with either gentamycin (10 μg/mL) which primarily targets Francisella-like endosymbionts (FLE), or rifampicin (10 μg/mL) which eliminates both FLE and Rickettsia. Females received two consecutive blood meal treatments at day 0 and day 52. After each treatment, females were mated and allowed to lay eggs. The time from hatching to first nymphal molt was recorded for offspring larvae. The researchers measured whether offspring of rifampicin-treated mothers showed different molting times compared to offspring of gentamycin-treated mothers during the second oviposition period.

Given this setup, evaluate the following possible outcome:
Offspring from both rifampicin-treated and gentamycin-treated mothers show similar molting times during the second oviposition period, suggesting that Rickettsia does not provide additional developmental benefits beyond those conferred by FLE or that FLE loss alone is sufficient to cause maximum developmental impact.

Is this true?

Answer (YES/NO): NO